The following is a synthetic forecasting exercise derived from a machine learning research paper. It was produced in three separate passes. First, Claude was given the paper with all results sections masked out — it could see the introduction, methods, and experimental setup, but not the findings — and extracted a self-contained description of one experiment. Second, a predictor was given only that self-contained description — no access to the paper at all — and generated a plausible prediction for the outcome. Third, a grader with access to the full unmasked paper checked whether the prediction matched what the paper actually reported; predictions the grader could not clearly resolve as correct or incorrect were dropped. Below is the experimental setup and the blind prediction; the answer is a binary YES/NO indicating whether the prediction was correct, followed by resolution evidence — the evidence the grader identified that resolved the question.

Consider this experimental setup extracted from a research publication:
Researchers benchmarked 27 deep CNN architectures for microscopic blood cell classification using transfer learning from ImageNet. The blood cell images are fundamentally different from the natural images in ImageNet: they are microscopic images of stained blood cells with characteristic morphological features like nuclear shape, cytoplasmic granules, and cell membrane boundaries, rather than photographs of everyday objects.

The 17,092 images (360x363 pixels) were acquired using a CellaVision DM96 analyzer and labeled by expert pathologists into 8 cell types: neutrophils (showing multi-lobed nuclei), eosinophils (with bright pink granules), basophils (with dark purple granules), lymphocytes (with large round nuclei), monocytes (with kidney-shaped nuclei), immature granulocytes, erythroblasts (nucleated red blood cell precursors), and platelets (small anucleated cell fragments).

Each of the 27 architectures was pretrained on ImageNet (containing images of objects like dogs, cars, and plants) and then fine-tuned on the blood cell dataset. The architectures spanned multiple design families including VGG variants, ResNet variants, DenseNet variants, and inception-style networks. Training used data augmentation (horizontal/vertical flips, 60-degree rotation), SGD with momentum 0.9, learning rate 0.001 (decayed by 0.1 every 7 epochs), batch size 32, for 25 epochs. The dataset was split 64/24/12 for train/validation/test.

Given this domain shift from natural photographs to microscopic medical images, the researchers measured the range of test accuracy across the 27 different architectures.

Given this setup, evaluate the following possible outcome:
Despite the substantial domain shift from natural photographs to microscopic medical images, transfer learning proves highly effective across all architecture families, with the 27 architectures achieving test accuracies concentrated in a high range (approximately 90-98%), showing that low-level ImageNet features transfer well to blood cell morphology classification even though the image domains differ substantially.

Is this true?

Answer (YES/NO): NO